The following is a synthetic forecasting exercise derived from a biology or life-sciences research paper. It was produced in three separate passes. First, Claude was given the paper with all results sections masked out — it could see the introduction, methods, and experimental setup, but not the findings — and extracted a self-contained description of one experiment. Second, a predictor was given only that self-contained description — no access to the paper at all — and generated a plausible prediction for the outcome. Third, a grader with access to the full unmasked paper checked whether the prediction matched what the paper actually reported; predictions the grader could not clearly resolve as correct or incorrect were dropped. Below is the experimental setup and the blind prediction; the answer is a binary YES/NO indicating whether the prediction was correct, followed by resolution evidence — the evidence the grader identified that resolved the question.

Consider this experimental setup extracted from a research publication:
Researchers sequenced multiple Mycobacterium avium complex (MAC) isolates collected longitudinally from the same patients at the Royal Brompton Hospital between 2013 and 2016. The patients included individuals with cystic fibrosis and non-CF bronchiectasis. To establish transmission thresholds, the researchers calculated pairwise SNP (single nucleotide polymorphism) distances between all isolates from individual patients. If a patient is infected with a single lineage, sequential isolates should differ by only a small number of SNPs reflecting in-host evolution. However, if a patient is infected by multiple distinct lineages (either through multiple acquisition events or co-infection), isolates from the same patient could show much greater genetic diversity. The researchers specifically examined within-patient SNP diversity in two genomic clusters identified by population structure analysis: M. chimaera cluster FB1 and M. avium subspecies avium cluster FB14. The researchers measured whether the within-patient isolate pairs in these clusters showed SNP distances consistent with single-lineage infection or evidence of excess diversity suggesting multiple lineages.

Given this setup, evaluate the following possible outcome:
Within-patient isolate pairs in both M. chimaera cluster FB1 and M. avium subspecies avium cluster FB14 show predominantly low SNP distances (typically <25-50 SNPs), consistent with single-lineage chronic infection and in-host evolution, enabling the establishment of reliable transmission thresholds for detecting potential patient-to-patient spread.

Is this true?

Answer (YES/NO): NO